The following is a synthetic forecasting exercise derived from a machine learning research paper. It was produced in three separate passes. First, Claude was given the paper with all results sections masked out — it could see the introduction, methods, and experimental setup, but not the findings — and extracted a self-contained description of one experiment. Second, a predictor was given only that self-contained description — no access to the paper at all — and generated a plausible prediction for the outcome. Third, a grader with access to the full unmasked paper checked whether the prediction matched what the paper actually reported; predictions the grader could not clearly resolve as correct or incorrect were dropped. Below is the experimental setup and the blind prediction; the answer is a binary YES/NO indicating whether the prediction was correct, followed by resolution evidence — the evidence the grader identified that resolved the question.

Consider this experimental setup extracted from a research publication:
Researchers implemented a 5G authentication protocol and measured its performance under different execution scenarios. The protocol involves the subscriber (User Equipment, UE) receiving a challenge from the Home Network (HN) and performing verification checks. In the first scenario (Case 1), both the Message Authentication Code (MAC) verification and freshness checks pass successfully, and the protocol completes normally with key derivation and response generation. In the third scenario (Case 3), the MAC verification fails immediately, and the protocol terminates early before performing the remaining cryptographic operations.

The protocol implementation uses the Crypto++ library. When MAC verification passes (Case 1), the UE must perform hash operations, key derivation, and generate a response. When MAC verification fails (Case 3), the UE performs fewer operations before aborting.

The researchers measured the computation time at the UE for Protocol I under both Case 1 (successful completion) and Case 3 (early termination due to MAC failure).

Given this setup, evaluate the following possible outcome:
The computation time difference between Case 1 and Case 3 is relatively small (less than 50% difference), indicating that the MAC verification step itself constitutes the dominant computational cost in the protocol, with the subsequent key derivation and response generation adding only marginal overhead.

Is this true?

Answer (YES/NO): NO